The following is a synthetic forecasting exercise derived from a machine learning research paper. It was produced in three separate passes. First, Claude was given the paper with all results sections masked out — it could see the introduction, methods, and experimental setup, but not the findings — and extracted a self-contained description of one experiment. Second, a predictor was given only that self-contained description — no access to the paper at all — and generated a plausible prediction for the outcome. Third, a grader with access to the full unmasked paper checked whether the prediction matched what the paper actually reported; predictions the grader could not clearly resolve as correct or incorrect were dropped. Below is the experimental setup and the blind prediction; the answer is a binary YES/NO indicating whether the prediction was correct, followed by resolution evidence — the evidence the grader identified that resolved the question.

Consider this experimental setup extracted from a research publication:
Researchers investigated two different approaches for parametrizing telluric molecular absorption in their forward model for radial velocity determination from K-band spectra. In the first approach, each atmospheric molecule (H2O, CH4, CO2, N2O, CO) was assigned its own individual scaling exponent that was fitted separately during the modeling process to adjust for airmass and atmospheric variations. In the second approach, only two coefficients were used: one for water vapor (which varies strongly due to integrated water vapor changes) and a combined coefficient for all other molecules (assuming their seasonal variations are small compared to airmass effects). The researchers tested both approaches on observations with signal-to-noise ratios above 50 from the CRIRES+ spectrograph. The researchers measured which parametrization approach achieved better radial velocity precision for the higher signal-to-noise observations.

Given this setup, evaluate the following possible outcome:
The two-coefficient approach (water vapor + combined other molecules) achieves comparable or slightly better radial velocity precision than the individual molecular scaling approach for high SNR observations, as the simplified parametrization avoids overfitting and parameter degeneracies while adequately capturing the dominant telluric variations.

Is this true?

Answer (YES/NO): NO